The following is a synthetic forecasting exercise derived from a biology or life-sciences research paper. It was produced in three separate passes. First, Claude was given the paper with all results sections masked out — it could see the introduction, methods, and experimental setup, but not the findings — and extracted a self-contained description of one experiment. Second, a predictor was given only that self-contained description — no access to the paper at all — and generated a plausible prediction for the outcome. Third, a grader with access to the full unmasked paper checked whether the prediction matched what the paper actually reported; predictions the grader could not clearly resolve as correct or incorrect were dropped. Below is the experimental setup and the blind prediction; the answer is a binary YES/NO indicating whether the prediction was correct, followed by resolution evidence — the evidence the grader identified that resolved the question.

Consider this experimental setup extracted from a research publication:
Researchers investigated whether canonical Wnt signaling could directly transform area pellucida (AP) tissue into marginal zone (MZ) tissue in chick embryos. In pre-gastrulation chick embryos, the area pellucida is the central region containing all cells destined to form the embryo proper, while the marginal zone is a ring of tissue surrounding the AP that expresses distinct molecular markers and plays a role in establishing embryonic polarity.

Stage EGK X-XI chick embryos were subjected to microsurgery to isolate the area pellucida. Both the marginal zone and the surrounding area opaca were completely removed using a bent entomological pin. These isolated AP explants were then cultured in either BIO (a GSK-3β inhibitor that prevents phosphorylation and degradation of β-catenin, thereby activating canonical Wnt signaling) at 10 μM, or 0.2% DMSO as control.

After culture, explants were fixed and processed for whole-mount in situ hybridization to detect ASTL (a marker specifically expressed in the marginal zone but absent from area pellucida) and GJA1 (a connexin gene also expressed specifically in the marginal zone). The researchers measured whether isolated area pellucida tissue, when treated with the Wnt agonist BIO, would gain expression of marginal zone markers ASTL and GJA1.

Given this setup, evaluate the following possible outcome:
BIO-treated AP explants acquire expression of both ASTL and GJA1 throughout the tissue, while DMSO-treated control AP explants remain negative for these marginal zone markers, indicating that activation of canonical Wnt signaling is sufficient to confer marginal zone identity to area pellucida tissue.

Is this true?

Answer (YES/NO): NO